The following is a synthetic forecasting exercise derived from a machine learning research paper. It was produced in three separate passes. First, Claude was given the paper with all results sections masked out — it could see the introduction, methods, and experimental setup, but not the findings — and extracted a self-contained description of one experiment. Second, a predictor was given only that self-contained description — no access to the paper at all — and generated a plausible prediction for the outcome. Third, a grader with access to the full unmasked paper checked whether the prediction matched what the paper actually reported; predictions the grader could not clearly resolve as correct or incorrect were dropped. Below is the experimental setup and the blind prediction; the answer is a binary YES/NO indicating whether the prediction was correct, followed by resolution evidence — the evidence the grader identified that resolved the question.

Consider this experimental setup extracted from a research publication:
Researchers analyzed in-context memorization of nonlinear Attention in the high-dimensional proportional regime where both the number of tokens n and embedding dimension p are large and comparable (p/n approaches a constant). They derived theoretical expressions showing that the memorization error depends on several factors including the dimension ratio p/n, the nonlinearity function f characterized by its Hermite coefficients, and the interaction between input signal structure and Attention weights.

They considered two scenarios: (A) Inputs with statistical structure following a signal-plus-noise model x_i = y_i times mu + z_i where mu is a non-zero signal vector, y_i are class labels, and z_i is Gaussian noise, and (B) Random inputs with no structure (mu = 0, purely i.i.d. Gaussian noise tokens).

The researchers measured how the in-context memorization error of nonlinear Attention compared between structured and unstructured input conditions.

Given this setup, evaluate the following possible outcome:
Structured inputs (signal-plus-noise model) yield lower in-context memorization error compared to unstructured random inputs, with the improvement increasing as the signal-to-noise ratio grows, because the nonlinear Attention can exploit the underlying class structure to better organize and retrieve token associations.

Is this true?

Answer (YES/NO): NO